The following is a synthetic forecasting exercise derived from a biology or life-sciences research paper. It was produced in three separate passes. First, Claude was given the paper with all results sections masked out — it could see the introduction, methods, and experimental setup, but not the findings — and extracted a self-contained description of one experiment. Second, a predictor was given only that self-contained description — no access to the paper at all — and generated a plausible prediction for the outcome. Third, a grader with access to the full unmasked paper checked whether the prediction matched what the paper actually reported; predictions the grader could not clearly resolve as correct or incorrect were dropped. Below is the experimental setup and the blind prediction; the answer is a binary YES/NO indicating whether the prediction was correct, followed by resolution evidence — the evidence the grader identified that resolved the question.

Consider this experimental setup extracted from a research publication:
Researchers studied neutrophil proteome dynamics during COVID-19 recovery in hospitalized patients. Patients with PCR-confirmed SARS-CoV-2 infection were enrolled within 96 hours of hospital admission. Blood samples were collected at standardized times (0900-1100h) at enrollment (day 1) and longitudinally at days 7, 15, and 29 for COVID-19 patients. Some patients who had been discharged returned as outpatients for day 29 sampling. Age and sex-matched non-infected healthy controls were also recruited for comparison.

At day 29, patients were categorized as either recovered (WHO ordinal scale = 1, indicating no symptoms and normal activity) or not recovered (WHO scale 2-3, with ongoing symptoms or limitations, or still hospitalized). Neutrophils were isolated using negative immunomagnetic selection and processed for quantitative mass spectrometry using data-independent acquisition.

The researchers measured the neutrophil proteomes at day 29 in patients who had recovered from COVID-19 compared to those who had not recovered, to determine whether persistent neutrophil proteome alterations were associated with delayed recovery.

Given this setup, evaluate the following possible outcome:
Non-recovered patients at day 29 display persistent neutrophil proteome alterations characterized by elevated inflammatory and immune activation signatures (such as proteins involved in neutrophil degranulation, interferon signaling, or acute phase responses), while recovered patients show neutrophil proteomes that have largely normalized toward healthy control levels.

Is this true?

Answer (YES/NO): NO